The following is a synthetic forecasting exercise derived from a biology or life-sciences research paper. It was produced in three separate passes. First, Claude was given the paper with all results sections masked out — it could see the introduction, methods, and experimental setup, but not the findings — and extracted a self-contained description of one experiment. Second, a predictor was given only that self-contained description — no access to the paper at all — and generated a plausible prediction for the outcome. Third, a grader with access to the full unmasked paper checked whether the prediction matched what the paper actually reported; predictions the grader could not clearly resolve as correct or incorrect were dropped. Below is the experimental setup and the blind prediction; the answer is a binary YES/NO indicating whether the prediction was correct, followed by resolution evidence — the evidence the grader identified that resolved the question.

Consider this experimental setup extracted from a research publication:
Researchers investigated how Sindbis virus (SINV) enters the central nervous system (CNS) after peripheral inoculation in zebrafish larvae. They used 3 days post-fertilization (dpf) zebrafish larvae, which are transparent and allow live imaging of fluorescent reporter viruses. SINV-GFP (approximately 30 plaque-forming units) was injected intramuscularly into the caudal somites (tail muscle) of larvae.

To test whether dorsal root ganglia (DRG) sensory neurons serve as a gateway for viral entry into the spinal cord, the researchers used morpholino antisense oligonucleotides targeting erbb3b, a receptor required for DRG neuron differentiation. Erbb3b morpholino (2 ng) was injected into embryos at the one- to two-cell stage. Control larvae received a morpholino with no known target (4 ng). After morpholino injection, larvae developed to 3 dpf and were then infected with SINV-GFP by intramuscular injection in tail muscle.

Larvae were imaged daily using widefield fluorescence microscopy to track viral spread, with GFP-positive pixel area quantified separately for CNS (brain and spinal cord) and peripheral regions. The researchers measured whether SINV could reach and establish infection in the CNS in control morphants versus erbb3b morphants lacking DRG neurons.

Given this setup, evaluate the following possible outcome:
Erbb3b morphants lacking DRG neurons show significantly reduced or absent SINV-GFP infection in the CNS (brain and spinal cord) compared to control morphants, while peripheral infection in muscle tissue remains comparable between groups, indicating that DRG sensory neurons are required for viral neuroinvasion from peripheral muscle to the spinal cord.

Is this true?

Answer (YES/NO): NO